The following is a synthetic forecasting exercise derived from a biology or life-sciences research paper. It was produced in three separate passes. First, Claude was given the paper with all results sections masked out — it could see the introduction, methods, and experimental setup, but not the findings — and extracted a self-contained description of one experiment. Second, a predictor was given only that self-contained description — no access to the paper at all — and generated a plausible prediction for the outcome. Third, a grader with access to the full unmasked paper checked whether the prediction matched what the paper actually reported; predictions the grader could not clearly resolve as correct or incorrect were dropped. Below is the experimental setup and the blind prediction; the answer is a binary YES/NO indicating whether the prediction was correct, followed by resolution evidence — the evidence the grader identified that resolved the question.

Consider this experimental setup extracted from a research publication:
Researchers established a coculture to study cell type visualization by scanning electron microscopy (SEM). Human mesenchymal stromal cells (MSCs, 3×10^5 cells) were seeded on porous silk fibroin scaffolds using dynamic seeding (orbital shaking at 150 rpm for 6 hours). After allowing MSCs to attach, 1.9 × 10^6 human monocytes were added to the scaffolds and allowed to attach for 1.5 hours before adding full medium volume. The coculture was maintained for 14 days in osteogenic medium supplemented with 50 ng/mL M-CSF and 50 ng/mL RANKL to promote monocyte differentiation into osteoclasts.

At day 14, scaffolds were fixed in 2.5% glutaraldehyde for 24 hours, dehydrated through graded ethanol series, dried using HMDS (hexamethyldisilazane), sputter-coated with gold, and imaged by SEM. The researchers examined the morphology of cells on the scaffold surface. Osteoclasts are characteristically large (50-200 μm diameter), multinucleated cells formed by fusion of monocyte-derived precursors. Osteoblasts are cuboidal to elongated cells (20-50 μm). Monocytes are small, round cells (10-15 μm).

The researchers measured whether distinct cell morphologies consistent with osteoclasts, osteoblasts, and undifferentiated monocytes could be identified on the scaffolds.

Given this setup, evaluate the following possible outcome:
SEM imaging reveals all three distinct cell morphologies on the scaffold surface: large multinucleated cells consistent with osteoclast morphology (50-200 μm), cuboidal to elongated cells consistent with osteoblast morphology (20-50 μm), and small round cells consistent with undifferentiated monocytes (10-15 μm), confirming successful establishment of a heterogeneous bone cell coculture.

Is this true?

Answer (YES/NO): NO